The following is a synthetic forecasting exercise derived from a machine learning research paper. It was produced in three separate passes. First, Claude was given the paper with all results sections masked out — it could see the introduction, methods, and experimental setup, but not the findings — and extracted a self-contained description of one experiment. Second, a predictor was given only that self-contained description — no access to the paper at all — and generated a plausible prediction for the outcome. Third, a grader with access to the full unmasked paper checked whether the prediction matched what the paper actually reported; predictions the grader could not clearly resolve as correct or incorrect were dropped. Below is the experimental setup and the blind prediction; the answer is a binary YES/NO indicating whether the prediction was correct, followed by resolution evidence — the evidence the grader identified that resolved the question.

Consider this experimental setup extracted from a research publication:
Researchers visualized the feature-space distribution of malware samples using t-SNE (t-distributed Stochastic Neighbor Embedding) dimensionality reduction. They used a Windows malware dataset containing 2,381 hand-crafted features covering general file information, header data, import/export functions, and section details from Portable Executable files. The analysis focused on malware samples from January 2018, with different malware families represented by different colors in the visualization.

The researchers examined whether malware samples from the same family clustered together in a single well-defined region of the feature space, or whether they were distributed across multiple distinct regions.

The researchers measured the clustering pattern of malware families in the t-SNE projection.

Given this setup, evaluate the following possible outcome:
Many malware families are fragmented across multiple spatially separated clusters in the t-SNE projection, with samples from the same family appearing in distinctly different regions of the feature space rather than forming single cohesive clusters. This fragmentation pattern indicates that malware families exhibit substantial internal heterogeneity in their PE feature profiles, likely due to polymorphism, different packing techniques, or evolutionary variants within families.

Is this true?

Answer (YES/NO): YES